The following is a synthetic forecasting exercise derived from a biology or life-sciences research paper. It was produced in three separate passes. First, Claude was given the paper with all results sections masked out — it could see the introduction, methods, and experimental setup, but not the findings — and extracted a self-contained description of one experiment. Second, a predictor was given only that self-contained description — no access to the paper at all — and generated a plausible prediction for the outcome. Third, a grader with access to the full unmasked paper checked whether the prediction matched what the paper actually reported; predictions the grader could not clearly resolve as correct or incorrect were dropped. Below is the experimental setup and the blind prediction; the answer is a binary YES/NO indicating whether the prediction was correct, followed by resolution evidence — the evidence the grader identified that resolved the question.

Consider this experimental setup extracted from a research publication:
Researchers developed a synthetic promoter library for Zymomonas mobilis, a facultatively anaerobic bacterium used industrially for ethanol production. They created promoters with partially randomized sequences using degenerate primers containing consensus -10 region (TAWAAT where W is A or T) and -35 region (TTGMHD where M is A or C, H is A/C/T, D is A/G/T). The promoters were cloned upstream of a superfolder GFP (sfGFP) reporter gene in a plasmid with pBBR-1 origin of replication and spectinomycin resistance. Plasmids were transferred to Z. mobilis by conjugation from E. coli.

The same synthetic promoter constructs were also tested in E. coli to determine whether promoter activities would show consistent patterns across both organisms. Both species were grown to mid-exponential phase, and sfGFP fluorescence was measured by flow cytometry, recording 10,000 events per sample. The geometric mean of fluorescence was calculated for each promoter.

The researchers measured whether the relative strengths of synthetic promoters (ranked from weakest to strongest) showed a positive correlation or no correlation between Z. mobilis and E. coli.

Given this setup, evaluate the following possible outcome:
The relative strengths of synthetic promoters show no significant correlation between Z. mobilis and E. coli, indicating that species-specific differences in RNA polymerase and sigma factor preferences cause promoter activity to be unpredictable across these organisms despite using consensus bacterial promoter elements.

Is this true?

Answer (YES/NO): YES